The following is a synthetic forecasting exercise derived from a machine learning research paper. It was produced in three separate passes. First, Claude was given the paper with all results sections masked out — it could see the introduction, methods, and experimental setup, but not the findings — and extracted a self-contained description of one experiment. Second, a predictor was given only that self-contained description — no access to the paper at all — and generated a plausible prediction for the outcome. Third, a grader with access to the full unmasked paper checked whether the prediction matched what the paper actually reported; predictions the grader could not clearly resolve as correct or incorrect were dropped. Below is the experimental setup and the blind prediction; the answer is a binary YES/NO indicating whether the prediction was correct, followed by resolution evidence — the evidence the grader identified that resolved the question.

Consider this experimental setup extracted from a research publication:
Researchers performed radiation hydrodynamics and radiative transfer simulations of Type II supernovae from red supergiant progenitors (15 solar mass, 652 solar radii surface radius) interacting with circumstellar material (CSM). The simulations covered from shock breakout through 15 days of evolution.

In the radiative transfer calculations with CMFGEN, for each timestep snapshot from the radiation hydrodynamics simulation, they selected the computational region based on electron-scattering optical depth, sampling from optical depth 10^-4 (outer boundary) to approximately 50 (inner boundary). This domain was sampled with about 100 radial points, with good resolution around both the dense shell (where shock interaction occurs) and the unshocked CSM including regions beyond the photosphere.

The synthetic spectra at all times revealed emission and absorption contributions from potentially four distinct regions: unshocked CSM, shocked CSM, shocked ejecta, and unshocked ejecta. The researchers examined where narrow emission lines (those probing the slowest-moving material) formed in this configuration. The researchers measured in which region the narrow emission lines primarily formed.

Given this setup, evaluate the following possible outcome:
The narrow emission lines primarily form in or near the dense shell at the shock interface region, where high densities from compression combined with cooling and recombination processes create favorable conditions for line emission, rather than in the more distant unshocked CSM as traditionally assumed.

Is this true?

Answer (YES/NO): NO